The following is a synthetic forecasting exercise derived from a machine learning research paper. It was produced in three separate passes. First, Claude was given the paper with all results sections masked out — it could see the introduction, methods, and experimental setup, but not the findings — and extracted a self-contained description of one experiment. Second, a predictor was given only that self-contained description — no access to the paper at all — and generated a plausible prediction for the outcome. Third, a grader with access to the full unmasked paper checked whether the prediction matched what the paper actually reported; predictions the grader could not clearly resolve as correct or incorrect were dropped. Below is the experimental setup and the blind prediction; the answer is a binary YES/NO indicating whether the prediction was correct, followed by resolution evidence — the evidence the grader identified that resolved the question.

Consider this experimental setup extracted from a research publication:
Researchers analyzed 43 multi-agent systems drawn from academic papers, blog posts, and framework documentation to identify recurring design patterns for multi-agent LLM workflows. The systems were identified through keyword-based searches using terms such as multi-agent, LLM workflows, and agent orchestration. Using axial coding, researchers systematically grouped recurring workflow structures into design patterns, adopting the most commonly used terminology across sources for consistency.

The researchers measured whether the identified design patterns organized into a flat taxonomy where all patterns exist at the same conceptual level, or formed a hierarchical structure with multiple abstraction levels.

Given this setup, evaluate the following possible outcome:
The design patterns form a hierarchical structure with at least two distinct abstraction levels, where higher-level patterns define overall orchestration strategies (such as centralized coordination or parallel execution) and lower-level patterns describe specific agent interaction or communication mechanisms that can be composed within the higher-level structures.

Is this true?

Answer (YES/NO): YES